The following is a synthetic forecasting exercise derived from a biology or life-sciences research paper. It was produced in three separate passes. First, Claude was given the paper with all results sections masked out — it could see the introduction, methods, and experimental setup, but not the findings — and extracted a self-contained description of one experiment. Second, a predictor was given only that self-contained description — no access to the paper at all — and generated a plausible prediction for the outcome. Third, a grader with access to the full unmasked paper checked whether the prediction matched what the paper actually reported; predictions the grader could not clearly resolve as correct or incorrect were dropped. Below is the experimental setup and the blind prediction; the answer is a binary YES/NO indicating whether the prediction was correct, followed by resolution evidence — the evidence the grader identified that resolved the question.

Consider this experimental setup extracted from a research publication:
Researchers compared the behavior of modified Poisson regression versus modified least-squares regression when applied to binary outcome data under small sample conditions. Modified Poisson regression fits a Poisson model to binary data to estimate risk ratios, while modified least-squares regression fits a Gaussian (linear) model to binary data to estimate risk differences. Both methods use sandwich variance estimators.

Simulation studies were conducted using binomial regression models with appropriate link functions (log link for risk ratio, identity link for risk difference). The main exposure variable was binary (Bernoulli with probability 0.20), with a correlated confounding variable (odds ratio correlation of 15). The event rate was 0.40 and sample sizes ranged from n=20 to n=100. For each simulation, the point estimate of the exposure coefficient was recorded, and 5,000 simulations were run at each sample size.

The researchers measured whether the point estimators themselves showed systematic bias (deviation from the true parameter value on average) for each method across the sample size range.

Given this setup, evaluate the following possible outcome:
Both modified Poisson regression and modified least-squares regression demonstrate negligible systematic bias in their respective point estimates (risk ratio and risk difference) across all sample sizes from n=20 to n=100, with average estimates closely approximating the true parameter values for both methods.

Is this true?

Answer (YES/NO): NO